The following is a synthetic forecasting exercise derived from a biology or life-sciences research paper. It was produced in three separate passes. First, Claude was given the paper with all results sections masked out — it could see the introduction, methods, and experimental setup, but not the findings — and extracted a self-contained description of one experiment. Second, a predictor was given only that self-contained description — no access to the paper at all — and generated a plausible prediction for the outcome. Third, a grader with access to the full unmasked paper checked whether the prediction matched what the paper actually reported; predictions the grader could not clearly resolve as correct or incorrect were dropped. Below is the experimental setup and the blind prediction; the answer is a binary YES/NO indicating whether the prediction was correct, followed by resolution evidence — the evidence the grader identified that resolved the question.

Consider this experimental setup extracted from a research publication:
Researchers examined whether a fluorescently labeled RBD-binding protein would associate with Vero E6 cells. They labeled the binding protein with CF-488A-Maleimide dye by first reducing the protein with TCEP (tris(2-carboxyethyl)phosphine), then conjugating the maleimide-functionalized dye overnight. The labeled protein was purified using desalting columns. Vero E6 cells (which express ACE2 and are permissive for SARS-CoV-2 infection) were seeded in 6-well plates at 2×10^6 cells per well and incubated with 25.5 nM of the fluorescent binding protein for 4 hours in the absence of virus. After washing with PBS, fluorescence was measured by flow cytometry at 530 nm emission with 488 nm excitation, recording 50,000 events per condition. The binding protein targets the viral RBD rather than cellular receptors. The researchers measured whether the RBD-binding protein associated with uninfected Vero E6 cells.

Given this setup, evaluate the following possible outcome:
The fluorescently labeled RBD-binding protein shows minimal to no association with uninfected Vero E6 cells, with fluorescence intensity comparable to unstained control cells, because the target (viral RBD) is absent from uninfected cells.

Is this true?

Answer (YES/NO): YES